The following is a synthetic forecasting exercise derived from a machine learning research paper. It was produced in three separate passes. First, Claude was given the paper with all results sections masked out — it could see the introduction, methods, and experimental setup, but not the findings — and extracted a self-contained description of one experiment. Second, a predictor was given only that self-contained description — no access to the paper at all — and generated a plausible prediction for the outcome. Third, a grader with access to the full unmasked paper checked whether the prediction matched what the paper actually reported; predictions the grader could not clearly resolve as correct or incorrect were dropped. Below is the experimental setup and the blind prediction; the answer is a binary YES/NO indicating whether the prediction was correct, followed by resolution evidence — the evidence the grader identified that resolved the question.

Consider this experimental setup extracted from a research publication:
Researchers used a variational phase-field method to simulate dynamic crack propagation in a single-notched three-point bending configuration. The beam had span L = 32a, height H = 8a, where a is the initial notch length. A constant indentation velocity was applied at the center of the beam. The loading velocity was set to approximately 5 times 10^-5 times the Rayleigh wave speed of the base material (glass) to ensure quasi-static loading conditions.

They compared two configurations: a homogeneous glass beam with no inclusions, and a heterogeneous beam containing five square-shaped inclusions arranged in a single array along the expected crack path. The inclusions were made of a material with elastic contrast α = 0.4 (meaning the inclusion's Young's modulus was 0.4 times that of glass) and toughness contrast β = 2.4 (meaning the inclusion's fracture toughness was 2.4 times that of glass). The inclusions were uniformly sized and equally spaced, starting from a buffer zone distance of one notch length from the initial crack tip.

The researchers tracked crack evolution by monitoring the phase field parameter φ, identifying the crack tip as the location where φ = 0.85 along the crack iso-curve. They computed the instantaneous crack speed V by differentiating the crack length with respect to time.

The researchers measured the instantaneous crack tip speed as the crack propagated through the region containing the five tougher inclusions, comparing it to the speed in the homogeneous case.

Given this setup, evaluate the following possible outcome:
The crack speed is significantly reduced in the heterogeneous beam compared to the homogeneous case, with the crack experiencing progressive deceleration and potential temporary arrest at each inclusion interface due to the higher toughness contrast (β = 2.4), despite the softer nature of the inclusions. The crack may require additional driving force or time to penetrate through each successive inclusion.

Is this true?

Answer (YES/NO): NO